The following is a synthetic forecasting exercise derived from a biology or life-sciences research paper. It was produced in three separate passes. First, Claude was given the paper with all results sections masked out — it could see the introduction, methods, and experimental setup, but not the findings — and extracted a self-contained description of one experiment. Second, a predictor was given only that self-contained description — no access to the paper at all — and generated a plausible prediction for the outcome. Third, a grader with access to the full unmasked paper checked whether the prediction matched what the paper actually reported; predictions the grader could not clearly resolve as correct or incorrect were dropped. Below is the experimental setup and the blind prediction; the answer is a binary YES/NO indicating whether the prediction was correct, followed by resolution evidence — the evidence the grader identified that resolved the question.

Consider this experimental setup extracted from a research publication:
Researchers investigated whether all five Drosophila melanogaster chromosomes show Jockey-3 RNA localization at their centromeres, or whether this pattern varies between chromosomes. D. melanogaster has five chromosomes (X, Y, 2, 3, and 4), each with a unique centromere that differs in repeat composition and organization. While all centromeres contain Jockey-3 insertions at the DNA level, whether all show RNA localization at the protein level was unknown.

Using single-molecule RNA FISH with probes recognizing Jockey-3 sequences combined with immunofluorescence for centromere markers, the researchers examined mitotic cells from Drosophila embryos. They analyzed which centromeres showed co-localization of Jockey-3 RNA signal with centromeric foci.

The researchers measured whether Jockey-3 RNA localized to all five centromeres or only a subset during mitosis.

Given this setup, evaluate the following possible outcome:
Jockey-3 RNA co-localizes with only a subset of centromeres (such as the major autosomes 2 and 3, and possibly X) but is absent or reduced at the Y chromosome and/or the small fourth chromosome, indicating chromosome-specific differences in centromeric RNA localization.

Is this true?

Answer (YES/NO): NO